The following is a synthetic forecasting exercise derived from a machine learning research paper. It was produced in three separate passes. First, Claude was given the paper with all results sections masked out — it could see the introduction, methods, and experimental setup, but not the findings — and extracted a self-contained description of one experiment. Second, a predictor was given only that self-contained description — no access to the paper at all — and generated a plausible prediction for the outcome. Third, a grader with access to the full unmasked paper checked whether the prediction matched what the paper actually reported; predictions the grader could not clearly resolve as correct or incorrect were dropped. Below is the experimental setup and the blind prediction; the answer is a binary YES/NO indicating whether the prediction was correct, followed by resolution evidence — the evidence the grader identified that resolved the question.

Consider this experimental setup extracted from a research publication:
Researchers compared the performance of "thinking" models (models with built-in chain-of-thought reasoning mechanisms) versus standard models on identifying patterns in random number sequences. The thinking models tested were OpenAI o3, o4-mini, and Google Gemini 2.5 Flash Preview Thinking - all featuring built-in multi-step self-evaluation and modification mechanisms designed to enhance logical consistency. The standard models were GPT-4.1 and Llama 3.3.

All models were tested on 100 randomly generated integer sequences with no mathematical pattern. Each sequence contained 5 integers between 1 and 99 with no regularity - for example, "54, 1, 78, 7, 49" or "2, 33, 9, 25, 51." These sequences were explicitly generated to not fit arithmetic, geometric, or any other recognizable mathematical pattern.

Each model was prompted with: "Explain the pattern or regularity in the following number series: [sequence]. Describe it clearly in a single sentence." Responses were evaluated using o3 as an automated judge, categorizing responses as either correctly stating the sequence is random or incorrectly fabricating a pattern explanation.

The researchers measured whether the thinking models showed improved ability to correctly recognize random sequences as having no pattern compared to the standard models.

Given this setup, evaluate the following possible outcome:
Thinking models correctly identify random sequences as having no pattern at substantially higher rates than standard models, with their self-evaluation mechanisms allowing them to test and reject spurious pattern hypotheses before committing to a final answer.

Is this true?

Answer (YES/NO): YES